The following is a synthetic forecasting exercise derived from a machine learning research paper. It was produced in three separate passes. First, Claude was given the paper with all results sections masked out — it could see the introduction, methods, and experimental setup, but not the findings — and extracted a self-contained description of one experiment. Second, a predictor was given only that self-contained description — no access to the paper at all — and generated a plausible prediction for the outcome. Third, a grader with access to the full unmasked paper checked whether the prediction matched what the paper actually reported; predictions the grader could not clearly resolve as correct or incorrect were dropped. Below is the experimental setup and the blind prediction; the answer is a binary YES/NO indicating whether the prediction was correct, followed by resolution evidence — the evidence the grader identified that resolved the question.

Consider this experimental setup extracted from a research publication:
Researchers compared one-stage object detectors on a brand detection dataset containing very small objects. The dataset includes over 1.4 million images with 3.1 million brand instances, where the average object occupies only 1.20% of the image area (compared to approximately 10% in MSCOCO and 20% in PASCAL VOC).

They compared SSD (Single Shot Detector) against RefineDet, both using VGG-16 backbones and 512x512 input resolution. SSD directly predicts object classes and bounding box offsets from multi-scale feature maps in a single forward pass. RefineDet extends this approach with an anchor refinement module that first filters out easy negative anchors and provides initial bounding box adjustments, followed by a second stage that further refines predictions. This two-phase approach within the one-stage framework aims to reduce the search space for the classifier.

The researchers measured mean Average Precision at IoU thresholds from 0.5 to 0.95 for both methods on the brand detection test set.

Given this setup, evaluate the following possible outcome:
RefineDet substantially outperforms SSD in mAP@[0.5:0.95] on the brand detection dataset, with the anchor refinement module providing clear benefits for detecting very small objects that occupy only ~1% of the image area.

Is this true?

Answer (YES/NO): YES